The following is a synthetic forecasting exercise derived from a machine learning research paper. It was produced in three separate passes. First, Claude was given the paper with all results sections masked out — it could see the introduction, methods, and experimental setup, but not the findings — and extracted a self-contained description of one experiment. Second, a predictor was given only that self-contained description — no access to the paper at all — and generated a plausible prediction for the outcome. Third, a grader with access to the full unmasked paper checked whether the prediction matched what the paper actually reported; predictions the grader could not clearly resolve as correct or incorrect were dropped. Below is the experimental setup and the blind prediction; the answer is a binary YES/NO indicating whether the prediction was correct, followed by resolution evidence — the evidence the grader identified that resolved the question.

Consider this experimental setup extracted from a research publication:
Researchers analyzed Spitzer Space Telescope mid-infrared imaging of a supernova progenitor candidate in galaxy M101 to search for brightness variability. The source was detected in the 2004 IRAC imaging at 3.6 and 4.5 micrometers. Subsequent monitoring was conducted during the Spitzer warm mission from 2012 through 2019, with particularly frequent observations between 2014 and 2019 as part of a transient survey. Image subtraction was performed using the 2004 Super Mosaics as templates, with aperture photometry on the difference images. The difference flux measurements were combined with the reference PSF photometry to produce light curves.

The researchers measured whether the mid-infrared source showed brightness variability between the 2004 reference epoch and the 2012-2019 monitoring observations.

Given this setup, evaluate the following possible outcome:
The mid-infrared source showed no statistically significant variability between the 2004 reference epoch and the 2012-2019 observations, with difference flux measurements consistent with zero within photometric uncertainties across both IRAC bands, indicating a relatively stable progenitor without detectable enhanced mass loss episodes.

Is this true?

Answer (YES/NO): NO